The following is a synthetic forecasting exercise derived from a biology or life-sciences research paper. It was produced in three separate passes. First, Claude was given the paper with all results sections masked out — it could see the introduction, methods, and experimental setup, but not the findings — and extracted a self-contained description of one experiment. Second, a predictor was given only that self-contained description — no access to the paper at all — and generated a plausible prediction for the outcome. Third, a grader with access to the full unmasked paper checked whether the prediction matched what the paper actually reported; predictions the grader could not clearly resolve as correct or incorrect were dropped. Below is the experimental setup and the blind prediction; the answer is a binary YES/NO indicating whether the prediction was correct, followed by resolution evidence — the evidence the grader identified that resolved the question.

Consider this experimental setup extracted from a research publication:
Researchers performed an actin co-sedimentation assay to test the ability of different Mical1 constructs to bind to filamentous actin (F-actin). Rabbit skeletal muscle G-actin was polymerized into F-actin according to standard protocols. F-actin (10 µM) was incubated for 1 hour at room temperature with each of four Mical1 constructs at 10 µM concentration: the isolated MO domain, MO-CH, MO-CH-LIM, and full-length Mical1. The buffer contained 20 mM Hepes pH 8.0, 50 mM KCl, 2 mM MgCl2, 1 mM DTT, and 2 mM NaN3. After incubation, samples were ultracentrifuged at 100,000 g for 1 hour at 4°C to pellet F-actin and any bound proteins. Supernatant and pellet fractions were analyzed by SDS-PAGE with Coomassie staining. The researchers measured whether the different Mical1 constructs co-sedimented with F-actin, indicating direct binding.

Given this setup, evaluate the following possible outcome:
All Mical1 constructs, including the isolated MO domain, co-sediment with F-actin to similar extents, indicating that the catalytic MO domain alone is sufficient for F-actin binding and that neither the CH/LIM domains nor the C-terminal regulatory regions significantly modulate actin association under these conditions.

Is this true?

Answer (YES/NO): NO